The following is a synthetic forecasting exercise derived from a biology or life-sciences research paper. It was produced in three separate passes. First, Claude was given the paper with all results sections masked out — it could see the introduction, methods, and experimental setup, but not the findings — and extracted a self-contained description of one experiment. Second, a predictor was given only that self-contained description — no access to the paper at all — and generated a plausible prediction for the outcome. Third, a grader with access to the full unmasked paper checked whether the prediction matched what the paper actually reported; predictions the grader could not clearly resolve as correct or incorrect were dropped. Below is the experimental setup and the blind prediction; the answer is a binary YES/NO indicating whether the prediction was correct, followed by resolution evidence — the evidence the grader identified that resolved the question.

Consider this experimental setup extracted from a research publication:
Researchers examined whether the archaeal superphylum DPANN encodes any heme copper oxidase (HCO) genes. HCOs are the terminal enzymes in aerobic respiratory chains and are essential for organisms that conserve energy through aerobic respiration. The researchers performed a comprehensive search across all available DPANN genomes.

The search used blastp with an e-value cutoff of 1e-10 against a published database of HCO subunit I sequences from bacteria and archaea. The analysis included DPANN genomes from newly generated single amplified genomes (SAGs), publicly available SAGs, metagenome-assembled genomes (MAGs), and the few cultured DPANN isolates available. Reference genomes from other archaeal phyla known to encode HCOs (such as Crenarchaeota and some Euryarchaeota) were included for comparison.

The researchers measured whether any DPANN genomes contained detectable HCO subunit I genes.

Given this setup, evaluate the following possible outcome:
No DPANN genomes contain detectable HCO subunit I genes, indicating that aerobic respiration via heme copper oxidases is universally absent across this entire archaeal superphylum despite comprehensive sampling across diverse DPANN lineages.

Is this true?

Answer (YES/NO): YES